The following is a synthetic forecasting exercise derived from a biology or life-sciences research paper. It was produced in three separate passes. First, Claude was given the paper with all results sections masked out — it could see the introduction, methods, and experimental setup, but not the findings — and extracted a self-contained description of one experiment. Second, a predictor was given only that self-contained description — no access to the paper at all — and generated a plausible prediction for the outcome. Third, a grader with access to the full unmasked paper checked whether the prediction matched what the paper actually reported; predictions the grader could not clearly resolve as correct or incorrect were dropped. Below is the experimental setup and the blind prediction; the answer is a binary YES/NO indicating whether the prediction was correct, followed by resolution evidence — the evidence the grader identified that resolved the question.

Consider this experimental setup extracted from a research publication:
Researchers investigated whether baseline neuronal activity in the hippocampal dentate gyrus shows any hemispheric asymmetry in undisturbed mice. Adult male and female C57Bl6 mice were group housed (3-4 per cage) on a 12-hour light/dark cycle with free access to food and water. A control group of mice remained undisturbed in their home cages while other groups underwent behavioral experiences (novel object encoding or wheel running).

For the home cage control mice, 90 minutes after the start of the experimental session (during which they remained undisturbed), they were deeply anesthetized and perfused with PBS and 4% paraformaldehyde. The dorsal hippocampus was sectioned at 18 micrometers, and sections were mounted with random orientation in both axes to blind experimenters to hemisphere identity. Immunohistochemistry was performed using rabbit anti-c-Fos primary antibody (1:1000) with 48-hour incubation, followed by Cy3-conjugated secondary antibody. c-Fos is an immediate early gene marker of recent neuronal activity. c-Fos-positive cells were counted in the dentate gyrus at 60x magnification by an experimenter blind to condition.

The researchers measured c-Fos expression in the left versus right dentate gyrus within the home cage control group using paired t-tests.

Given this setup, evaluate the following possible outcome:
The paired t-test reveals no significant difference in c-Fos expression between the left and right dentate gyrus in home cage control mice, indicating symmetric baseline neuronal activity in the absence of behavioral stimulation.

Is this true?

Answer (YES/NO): YES